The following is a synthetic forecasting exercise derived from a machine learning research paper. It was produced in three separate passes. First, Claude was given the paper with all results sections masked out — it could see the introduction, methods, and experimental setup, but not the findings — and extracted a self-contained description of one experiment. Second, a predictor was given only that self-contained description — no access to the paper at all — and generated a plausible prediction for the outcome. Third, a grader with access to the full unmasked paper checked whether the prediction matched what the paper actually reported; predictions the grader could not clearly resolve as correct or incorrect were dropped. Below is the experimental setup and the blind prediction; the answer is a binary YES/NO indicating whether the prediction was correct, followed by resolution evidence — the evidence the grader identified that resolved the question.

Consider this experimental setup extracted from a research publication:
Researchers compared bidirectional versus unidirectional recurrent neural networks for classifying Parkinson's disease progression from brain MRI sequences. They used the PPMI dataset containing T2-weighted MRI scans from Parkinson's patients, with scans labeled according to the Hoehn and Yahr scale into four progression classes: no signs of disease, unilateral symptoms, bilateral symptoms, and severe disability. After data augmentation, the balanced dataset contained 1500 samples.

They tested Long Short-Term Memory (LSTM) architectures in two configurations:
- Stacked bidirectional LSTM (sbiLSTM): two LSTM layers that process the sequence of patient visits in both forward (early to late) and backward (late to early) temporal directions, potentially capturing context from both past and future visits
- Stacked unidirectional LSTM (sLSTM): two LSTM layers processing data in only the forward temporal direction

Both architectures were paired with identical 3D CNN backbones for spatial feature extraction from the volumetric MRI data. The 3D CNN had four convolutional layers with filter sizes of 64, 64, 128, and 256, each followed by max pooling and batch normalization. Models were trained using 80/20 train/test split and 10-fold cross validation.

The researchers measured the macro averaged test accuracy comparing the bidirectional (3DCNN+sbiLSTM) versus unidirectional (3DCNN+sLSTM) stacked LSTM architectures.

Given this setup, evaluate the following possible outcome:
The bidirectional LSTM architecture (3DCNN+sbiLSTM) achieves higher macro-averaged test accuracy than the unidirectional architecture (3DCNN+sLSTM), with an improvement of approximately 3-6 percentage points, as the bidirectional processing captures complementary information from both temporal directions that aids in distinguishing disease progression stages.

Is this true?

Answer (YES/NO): NO